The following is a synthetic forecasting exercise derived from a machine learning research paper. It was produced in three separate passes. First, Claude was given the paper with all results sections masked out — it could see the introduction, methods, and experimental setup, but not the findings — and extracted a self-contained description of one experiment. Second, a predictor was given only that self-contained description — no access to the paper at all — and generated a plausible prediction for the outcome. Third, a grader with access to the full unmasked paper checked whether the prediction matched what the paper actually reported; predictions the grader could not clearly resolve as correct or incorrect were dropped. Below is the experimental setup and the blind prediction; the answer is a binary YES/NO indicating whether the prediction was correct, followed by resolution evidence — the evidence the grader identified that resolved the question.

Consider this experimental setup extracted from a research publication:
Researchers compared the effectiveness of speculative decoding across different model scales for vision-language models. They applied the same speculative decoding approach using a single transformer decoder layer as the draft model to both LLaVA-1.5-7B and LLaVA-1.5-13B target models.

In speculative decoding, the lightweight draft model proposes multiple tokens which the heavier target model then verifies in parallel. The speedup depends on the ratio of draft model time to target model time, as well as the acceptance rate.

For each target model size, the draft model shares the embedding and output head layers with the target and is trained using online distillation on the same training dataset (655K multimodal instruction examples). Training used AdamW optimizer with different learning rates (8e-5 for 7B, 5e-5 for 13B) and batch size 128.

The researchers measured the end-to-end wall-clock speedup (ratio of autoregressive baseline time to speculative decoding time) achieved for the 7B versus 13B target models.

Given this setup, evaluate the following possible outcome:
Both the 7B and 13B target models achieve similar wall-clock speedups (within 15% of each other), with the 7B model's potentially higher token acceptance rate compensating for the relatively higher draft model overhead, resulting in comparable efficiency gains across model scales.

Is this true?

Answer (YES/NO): NO